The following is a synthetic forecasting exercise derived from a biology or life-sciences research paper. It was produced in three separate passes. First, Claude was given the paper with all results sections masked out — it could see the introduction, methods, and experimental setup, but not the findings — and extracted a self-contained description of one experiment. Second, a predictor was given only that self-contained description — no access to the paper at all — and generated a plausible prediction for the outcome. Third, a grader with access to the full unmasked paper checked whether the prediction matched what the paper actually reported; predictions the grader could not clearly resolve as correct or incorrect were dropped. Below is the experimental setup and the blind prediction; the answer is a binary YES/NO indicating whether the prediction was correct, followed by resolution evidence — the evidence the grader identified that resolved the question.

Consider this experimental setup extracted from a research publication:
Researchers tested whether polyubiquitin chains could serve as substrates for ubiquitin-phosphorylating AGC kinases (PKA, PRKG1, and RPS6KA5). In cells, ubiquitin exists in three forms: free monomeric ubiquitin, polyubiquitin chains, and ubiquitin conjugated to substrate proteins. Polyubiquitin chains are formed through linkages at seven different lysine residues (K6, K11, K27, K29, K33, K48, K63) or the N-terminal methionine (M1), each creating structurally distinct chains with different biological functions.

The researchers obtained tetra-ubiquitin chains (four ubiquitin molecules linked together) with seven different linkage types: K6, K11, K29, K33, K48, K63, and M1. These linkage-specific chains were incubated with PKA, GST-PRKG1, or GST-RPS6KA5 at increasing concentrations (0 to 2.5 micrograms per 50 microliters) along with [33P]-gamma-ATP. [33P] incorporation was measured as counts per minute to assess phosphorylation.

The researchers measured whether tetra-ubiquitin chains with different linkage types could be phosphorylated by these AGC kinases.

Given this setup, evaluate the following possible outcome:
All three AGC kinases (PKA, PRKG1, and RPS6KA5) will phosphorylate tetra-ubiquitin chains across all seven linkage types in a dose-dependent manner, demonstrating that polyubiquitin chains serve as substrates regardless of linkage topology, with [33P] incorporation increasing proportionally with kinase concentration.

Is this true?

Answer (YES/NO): NO